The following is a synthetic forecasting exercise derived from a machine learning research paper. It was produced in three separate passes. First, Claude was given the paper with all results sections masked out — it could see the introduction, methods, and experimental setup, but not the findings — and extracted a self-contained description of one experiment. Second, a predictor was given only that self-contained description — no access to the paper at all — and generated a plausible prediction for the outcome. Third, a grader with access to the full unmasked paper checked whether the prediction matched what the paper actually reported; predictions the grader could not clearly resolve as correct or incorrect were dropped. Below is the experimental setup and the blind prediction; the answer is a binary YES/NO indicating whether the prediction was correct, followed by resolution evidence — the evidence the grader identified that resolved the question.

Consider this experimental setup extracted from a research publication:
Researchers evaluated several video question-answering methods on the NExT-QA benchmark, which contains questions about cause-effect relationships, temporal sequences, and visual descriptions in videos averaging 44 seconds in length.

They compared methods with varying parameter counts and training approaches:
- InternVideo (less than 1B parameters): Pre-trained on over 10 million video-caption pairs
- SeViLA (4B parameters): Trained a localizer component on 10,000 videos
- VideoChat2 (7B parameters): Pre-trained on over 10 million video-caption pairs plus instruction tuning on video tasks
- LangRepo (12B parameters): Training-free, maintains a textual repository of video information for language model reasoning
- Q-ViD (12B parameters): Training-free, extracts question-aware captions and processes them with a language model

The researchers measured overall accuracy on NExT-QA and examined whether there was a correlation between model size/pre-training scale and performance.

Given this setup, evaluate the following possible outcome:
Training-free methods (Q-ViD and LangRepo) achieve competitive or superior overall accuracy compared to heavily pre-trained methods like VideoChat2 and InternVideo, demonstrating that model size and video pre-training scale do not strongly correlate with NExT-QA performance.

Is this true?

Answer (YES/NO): YES